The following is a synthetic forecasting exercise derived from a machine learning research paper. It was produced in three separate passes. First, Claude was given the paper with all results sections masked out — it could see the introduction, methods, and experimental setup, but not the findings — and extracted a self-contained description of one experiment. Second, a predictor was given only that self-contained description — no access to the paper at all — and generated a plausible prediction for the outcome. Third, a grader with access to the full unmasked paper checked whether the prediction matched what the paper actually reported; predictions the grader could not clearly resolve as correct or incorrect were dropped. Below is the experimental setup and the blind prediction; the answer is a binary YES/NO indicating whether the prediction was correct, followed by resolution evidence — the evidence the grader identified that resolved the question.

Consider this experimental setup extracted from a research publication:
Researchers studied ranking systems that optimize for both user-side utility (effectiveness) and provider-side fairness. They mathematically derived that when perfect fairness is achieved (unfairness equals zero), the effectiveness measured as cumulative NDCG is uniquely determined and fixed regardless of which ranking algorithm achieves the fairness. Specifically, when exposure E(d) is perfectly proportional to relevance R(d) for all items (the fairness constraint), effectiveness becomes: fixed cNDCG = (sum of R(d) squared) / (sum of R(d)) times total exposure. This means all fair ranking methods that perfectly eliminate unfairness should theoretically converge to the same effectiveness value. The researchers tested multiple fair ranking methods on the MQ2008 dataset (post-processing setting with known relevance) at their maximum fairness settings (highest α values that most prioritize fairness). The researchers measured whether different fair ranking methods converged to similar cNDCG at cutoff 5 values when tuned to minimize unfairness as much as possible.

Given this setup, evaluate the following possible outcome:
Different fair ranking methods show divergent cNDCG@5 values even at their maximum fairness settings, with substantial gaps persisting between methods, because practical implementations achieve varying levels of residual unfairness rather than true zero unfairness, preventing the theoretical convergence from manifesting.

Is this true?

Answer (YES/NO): NO